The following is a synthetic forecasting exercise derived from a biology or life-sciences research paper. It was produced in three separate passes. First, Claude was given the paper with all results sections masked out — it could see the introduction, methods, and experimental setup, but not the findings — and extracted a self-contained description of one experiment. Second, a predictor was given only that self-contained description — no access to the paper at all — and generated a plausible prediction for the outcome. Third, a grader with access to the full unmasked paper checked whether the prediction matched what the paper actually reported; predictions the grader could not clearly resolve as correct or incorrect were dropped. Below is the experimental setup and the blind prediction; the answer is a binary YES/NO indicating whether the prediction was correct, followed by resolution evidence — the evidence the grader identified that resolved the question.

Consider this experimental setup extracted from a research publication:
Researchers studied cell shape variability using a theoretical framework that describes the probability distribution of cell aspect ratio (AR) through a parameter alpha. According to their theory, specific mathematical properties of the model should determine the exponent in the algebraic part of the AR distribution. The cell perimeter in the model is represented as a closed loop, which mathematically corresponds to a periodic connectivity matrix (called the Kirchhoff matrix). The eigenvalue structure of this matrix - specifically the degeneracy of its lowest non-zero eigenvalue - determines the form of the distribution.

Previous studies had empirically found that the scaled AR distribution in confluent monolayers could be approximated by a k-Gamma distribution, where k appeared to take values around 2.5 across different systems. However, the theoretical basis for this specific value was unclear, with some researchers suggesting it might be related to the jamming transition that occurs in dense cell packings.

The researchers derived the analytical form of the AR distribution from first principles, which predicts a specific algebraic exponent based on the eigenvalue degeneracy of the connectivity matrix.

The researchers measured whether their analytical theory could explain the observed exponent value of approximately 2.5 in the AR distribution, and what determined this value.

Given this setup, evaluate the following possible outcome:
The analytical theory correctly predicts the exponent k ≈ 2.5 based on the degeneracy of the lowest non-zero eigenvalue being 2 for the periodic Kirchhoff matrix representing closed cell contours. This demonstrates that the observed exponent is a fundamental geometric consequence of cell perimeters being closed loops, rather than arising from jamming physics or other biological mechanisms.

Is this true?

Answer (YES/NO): YES